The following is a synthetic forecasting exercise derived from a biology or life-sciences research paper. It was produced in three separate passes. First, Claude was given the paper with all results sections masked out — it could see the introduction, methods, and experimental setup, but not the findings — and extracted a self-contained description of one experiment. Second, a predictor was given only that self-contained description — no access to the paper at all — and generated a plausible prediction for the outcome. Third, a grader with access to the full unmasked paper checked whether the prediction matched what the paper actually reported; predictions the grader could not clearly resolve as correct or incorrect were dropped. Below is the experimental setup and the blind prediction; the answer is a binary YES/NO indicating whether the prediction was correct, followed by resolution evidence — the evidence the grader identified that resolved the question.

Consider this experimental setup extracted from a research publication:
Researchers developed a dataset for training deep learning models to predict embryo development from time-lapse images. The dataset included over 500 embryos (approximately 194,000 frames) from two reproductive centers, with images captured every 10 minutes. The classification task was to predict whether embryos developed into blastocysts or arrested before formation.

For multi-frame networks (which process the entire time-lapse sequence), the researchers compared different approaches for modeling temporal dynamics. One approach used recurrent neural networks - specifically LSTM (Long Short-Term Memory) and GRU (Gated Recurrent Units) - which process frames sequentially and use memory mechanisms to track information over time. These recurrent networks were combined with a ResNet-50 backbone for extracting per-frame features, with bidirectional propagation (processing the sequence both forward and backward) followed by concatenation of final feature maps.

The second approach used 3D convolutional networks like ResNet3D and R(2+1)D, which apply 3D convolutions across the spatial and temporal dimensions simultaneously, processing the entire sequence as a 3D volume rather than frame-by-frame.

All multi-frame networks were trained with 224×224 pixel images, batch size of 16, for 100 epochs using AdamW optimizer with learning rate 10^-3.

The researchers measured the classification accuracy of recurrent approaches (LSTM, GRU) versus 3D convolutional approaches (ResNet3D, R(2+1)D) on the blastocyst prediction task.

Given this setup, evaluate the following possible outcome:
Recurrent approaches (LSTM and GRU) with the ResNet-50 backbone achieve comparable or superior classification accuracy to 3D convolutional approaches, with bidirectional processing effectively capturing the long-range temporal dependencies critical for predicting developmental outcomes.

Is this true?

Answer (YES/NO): NO